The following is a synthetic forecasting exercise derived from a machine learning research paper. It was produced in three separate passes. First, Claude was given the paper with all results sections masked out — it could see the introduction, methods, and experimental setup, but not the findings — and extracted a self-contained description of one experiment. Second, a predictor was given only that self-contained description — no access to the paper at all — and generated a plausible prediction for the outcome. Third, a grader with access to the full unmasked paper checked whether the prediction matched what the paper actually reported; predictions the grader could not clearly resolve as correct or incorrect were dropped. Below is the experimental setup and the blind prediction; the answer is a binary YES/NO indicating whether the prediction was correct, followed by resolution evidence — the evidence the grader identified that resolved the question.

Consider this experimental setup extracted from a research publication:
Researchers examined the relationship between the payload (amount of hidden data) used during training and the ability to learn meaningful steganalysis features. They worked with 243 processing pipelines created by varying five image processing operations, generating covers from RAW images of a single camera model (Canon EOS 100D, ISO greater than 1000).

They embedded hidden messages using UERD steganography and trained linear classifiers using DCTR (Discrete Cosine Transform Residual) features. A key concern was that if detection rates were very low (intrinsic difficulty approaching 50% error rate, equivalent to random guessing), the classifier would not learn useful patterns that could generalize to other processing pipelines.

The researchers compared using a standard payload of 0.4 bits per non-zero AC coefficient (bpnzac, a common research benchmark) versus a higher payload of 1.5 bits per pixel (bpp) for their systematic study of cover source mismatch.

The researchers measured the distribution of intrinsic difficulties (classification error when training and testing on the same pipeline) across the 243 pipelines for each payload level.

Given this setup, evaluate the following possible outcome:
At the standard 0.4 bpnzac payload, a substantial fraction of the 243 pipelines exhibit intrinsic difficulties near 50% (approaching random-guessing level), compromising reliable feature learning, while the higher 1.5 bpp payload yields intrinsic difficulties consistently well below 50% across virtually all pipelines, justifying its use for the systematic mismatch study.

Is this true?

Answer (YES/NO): YES